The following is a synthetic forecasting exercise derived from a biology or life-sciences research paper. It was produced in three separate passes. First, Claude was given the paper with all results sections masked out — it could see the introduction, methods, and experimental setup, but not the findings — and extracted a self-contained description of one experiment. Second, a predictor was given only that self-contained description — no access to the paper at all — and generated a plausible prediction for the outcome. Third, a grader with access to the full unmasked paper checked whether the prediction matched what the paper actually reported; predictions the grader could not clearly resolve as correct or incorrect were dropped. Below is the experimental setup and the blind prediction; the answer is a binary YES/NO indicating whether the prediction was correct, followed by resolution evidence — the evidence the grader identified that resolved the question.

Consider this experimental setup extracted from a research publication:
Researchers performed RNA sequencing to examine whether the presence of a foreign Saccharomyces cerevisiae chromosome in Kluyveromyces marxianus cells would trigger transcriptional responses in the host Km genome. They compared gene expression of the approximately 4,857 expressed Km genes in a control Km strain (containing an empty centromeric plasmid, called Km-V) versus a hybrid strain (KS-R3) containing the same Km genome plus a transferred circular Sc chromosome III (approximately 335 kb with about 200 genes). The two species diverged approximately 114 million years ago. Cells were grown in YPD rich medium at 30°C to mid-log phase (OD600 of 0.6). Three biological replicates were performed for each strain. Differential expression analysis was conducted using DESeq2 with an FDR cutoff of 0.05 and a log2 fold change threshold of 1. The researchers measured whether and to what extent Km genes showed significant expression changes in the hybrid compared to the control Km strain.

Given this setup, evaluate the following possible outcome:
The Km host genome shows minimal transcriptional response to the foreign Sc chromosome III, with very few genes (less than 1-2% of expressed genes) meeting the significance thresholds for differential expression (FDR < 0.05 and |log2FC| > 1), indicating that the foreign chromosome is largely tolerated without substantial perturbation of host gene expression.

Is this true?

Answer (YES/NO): NO